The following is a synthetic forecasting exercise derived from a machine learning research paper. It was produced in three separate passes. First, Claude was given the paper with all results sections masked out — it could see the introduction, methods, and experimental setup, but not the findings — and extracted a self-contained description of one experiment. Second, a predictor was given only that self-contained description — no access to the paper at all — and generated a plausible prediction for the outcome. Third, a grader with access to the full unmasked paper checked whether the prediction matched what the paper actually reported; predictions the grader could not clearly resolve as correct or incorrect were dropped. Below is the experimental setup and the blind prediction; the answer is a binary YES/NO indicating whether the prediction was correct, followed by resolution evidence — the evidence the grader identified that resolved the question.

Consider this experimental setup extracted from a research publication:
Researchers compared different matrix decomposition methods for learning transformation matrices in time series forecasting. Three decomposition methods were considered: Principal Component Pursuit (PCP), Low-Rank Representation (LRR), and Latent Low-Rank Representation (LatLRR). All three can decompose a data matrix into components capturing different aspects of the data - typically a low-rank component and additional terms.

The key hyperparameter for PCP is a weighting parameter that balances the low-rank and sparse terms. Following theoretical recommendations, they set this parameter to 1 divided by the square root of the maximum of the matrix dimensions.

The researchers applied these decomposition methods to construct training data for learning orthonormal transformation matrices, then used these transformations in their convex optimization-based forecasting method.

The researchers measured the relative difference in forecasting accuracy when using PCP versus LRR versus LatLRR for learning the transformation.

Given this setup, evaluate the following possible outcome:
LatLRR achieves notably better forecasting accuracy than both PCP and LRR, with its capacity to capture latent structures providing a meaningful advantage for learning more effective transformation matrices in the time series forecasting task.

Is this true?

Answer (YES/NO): NO